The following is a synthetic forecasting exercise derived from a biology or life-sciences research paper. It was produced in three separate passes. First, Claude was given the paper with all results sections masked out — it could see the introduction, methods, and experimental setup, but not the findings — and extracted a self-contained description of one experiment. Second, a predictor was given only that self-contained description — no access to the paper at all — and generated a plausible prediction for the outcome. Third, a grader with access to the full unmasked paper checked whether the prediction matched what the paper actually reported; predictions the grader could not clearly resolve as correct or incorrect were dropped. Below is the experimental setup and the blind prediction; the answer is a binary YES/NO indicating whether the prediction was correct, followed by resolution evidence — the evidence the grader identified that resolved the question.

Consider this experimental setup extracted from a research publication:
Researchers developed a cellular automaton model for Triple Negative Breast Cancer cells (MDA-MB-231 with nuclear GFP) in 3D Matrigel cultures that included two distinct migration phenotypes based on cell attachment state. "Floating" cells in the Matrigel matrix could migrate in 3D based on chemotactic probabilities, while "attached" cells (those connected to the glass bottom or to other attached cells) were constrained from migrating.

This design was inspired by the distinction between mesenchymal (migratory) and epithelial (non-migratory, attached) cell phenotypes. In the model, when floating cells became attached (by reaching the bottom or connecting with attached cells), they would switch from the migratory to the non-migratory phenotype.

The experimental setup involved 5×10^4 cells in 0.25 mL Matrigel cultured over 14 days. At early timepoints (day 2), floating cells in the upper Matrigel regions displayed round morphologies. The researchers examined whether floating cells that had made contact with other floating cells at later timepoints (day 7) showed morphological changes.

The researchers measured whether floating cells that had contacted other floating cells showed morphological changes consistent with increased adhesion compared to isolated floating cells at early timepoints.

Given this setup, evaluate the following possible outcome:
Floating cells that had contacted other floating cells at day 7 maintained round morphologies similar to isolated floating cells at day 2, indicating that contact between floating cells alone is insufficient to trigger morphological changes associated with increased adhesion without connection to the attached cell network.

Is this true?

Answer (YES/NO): NO